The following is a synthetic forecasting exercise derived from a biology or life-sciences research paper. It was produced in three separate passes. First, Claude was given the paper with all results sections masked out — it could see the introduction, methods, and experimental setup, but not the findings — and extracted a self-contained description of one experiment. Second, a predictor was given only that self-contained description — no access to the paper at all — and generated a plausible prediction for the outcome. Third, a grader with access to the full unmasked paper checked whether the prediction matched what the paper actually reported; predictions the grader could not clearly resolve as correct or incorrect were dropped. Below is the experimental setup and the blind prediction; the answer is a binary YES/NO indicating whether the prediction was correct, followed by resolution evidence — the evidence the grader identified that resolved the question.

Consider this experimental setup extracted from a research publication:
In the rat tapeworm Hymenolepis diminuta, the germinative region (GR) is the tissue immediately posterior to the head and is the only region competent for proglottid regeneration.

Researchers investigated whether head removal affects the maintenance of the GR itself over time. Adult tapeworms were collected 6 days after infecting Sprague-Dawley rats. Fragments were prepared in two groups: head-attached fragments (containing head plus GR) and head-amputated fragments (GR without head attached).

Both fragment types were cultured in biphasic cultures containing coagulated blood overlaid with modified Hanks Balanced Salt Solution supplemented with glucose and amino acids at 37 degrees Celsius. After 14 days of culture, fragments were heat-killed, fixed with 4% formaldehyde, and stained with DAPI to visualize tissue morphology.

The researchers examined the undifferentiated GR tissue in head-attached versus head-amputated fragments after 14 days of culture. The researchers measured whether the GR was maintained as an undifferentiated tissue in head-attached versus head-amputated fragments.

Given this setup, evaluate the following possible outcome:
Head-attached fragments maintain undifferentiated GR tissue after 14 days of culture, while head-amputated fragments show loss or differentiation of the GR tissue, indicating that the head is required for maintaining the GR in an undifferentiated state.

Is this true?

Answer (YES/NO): YES